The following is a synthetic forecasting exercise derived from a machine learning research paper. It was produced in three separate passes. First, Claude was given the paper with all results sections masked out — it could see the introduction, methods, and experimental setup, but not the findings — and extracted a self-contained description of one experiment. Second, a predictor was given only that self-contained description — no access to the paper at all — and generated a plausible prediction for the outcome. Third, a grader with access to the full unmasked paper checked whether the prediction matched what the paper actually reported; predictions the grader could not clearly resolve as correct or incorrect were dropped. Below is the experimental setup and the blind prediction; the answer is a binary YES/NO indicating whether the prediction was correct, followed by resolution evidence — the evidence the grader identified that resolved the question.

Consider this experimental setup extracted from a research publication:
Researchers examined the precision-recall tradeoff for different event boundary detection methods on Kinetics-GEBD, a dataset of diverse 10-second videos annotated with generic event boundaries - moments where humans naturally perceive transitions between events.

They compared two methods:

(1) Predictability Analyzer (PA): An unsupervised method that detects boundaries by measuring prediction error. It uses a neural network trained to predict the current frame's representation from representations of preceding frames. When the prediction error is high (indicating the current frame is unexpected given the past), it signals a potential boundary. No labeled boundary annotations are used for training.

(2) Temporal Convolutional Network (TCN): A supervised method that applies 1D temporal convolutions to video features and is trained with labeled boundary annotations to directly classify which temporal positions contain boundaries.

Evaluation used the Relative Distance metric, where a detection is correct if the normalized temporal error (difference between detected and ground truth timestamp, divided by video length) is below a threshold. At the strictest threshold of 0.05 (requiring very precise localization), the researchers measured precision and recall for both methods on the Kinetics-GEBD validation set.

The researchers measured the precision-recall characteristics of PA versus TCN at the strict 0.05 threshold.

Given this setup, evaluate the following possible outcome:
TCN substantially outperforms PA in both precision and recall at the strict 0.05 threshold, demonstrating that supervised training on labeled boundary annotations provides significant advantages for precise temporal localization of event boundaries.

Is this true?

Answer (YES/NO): NO